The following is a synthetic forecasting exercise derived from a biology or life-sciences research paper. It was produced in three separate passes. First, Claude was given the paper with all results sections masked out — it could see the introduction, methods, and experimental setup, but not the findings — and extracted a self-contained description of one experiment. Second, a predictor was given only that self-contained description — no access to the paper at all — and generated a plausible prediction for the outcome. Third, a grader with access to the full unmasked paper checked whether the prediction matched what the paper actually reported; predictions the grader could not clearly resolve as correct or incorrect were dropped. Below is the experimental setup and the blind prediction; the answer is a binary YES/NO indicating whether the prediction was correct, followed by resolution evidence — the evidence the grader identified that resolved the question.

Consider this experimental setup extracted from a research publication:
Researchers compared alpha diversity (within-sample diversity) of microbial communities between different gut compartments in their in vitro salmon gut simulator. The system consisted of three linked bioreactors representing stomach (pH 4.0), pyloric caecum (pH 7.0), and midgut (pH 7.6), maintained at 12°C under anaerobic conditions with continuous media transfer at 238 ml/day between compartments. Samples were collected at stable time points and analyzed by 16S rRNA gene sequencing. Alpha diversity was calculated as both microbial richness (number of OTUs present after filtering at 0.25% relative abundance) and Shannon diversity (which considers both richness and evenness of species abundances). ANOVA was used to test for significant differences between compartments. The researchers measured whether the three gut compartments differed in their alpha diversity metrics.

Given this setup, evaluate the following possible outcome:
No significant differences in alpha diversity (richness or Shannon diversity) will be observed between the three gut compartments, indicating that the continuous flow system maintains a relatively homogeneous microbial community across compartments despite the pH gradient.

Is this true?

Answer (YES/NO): YES